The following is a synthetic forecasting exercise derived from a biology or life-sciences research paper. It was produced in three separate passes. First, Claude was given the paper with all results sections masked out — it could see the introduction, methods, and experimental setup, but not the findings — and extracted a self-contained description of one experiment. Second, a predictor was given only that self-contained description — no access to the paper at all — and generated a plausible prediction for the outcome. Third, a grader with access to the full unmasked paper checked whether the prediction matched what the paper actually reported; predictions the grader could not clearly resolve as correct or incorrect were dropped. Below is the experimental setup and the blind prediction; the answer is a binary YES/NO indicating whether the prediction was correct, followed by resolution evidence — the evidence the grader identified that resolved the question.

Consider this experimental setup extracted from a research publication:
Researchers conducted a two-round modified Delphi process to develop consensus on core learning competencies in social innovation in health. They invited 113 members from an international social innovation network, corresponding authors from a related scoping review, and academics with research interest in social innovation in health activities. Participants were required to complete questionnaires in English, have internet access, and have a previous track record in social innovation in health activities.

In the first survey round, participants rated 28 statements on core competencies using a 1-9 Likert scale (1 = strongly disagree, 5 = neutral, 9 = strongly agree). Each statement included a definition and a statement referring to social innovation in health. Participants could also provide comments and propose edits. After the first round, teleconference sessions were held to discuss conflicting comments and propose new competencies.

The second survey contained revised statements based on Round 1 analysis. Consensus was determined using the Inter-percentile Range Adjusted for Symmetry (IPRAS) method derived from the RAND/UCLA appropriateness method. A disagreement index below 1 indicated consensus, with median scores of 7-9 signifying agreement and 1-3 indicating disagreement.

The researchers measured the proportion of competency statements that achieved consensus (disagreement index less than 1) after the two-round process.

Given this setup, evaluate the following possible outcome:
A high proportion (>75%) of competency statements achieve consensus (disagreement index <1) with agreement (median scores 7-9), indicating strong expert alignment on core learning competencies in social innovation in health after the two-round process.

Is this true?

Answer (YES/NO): YES